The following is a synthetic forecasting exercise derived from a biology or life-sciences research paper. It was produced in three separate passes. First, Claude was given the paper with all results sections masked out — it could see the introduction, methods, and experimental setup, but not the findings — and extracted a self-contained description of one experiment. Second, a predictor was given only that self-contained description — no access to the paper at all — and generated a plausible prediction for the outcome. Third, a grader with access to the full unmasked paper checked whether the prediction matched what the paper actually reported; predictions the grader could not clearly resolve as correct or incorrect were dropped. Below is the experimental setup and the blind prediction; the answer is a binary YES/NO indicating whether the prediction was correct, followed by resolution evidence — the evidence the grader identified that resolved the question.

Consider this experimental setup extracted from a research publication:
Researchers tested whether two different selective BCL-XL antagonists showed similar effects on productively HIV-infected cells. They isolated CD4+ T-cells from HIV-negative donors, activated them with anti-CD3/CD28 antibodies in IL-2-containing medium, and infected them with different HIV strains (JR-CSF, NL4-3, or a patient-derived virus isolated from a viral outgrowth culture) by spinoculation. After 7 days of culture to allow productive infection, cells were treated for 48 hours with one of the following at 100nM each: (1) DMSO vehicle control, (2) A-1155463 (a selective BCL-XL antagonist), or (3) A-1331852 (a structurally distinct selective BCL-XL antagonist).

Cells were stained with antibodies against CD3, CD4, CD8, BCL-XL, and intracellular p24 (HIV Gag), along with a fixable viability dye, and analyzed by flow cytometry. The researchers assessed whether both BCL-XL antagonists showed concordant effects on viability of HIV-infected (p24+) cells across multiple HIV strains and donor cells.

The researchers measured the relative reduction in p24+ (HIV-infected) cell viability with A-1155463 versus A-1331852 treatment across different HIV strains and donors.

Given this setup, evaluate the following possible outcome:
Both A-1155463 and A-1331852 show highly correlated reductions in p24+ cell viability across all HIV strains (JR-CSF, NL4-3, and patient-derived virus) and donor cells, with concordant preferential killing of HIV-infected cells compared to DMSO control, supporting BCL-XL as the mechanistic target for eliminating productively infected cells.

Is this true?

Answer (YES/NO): YES